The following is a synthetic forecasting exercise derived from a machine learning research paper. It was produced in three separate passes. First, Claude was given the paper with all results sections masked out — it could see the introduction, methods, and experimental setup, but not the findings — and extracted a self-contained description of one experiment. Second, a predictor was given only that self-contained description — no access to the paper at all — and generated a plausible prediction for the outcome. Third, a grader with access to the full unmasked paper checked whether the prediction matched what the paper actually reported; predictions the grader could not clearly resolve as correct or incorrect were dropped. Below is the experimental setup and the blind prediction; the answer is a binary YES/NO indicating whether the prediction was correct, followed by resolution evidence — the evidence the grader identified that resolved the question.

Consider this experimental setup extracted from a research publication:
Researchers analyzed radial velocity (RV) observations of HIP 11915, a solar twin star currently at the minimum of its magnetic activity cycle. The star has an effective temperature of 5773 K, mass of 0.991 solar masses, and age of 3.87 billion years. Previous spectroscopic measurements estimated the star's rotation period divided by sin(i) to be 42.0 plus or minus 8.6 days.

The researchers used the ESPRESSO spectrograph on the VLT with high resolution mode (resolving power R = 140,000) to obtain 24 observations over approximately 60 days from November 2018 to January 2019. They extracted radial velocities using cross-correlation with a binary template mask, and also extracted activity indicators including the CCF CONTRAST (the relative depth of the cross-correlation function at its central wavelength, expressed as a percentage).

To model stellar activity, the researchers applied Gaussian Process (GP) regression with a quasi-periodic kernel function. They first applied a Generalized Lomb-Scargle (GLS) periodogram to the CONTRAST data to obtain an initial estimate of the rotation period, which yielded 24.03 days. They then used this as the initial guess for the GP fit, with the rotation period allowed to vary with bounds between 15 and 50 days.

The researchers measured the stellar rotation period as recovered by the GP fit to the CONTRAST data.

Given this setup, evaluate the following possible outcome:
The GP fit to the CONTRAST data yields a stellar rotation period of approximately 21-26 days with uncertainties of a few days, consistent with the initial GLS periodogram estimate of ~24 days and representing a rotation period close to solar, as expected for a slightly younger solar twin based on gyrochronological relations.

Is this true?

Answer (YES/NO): NO